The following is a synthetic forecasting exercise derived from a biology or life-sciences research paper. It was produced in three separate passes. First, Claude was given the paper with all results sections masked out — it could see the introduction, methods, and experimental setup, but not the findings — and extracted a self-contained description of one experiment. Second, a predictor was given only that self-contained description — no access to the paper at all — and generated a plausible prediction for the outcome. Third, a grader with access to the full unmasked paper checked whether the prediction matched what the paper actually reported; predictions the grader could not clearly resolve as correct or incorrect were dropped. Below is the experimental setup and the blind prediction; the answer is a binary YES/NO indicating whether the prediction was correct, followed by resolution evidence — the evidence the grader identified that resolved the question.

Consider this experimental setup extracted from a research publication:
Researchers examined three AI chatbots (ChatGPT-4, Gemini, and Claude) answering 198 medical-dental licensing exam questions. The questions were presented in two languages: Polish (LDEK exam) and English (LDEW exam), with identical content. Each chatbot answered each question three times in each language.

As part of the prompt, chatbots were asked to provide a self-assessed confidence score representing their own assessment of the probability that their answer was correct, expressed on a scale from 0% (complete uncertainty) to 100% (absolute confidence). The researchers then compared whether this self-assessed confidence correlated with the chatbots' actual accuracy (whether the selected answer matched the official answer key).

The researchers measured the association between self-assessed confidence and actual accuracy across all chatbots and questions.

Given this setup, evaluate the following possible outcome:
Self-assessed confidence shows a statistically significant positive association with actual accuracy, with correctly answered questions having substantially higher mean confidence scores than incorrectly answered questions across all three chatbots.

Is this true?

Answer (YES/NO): NO